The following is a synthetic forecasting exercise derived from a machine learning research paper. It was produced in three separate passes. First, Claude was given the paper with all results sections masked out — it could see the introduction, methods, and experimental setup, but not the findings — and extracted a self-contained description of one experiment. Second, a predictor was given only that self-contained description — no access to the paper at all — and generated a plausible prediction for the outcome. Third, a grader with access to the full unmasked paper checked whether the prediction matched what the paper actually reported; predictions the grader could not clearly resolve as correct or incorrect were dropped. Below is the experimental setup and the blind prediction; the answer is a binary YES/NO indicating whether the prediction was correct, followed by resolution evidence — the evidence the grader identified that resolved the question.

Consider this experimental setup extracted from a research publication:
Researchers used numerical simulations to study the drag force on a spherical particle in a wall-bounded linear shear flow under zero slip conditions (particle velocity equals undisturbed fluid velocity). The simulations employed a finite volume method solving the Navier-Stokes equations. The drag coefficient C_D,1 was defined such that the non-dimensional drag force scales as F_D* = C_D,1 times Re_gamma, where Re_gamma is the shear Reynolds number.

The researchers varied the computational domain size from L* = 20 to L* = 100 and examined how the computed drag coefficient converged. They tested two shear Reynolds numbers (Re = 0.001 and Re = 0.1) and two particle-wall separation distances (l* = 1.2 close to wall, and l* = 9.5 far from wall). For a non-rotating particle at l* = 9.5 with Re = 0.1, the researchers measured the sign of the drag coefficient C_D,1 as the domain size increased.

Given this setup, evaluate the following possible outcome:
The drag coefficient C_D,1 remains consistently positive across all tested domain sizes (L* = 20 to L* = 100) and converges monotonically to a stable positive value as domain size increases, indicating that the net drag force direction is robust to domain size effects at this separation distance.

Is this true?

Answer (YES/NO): YES